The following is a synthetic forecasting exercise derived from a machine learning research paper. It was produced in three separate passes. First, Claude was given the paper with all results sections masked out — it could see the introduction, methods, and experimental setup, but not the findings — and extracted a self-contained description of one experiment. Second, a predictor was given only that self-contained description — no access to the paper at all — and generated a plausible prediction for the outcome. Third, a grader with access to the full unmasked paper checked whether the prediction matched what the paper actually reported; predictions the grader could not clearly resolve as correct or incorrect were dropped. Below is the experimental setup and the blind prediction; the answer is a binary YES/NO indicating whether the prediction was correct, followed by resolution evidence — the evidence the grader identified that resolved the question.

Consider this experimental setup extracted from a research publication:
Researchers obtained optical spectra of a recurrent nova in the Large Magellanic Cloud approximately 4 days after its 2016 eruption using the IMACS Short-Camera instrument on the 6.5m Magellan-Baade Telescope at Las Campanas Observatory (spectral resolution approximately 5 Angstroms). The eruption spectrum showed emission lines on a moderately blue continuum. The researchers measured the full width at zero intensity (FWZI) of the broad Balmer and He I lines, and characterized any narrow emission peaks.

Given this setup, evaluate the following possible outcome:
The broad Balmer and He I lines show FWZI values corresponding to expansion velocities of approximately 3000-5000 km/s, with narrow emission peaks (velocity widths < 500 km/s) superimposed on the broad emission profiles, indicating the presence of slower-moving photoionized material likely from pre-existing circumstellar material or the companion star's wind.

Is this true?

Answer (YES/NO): NO